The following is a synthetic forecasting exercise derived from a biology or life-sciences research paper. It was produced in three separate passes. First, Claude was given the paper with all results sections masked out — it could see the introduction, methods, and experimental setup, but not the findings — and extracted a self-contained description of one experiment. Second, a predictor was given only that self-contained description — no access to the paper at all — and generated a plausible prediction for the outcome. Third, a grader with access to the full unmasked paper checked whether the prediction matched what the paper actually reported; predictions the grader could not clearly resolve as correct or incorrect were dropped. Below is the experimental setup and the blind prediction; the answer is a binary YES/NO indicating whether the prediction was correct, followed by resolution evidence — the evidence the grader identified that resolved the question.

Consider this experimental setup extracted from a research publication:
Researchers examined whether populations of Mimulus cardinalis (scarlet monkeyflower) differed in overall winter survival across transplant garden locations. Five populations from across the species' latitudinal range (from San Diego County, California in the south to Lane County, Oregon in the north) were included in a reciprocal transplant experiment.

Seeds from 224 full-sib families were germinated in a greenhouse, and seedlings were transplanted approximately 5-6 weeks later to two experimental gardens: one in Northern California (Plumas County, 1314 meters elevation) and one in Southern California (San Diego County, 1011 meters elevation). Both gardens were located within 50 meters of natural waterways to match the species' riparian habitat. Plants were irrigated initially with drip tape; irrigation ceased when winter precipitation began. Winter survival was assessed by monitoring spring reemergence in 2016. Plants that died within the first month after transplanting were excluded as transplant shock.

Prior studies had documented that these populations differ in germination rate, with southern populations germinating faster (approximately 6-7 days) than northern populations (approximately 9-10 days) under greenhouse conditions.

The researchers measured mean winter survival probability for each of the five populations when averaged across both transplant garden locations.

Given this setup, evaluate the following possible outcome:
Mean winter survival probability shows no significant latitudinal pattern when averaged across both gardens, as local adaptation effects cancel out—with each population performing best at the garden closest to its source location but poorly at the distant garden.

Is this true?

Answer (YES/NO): NO